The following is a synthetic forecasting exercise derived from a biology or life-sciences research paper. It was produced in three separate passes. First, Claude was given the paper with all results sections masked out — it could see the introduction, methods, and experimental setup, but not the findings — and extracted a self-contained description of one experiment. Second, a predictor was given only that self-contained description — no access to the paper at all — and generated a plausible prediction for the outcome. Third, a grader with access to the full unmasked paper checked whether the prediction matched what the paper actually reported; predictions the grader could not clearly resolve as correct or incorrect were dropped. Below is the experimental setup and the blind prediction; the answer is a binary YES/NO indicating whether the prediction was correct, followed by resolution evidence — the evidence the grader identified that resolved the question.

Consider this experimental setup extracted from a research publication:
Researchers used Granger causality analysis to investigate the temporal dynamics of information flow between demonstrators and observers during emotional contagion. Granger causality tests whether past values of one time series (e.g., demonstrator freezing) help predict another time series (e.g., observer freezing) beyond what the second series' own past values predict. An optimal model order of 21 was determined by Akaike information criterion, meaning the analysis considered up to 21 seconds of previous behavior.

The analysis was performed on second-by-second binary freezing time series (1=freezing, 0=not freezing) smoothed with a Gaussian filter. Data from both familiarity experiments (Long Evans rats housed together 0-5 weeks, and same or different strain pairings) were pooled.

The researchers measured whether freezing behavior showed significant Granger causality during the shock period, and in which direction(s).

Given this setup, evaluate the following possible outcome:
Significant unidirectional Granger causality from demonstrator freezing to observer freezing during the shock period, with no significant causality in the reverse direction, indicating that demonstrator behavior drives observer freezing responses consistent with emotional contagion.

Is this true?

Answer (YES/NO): NO